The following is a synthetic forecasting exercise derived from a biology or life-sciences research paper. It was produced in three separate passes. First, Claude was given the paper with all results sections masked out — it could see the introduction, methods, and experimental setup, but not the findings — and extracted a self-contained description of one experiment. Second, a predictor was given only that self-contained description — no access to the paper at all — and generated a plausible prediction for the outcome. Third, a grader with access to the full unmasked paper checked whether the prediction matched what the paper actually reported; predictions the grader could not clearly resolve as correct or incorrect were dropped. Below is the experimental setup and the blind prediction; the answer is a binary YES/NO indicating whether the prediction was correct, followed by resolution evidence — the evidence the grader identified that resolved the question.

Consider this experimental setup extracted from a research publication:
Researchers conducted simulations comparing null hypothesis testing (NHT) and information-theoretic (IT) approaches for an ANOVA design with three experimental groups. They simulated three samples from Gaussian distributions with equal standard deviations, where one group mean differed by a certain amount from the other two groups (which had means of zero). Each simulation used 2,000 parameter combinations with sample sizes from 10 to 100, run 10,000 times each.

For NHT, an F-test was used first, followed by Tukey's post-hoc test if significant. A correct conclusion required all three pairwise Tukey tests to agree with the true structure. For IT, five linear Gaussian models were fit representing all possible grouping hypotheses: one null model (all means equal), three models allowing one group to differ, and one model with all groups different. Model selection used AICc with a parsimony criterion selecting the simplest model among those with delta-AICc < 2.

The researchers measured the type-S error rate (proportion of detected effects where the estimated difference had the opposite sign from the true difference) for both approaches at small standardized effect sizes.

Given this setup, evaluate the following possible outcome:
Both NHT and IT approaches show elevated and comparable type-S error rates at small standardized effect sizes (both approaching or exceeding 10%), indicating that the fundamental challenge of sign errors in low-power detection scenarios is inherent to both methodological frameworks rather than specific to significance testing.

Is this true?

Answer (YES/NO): NO